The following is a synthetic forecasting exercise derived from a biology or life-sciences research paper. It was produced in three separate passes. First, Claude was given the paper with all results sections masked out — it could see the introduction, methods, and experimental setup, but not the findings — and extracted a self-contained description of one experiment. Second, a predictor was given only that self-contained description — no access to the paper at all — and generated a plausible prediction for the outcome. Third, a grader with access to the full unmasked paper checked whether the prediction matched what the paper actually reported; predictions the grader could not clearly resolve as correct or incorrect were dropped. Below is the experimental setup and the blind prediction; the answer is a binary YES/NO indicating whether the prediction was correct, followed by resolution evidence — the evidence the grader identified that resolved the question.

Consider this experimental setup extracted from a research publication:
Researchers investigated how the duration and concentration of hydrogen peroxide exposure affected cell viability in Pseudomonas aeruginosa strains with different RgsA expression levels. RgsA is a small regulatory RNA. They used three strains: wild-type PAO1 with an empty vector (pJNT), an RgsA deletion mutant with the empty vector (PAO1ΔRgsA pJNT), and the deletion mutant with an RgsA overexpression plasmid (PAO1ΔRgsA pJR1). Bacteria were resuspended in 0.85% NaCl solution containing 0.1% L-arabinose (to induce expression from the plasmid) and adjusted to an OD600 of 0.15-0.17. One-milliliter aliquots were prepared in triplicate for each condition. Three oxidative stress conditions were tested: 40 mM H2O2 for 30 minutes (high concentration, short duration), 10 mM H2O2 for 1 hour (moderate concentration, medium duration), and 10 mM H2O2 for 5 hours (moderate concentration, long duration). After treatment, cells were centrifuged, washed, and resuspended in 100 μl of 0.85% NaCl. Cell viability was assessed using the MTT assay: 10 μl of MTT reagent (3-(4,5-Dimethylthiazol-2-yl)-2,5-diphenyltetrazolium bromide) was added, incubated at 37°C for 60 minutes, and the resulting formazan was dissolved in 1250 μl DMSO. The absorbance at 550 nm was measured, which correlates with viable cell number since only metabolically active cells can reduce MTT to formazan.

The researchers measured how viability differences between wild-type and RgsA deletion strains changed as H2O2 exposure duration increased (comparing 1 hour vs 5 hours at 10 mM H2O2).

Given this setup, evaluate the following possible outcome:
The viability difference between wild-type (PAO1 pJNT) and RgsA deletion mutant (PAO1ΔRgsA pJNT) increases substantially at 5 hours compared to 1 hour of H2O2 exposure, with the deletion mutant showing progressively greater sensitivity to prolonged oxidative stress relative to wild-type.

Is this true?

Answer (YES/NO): YES